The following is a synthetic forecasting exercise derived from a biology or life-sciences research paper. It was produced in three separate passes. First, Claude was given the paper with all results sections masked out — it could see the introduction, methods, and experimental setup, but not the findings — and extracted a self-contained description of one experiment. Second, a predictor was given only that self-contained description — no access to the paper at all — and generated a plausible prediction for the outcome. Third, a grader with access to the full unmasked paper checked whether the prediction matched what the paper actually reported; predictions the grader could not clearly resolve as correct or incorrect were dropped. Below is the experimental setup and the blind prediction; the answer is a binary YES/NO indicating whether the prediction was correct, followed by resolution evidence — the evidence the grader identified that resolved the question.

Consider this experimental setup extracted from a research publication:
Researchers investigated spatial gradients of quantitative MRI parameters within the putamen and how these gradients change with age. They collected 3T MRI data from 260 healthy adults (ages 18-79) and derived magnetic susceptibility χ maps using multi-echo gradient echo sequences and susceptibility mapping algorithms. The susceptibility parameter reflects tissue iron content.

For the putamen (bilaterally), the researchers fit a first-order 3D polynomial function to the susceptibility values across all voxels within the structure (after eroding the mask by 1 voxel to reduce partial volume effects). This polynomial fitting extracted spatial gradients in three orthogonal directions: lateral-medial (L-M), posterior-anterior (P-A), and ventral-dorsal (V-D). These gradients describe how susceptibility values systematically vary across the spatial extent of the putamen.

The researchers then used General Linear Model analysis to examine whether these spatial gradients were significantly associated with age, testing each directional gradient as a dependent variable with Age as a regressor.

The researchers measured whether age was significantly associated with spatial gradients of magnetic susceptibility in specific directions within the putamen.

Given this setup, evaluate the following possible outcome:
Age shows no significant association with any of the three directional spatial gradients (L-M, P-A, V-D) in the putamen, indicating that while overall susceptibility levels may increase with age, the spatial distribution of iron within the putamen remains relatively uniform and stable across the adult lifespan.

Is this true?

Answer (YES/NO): NO